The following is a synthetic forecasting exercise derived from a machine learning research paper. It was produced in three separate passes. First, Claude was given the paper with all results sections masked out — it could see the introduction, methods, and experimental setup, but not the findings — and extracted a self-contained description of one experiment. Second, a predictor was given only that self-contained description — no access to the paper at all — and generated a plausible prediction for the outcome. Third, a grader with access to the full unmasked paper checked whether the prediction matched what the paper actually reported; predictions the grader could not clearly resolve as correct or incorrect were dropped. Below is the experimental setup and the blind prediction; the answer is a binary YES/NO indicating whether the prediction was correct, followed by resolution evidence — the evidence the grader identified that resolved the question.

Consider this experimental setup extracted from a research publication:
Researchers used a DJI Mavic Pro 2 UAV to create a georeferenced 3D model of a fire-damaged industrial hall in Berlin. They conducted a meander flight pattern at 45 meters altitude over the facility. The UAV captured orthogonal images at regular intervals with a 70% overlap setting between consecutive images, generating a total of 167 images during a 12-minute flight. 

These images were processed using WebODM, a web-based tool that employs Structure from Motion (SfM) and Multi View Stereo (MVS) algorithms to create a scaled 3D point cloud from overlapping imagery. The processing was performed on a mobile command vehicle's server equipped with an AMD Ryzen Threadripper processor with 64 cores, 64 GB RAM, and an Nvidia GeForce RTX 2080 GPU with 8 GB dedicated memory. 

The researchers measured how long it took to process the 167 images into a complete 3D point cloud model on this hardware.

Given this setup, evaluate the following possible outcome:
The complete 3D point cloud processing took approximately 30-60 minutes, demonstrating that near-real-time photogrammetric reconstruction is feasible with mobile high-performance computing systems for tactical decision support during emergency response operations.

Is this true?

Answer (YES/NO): NO